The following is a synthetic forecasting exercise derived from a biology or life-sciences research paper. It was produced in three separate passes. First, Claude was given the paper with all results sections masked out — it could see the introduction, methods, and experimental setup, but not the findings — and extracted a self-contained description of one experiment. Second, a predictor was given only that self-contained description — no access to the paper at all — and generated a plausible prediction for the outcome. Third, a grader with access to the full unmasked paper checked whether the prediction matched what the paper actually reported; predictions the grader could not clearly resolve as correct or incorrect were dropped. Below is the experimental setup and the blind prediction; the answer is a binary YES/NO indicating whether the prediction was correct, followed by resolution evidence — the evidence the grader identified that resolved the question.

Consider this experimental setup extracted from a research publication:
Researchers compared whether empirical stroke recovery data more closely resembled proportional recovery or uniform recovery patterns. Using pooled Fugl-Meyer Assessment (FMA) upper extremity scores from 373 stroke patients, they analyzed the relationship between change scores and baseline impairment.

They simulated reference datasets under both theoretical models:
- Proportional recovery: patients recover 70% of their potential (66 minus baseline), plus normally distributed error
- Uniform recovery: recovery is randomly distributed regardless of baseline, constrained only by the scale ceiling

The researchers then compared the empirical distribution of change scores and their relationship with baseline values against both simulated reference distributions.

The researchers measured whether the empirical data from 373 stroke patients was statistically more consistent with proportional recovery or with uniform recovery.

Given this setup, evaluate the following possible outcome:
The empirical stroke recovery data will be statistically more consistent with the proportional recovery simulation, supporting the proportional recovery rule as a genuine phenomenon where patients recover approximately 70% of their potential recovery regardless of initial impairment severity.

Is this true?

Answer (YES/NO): NO